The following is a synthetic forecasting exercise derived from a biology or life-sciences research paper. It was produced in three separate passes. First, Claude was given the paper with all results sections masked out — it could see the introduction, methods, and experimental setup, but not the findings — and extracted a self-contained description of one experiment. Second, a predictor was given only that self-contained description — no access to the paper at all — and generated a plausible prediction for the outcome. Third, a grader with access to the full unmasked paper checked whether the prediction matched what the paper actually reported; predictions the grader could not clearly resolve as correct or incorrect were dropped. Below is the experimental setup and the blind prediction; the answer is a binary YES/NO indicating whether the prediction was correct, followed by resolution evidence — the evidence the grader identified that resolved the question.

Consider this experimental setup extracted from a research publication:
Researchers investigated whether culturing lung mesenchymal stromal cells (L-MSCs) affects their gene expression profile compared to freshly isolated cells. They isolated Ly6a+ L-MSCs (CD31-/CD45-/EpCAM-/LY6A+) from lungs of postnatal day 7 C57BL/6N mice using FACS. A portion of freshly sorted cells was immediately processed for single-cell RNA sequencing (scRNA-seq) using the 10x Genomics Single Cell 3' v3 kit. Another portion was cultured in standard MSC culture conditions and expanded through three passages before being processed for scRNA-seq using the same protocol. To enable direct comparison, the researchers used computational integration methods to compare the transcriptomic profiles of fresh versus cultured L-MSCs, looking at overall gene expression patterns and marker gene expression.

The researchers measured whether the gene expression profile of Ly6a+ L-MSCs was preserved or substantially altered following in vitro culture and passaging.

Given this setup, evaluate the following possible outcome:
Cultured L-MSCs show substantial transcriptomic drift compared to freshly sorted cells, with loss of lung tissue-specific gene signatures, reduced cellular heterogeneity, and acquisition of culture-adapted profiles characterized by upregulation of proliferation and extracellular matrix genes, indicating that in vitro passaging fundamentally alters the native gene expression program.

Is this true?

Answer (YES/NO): YES